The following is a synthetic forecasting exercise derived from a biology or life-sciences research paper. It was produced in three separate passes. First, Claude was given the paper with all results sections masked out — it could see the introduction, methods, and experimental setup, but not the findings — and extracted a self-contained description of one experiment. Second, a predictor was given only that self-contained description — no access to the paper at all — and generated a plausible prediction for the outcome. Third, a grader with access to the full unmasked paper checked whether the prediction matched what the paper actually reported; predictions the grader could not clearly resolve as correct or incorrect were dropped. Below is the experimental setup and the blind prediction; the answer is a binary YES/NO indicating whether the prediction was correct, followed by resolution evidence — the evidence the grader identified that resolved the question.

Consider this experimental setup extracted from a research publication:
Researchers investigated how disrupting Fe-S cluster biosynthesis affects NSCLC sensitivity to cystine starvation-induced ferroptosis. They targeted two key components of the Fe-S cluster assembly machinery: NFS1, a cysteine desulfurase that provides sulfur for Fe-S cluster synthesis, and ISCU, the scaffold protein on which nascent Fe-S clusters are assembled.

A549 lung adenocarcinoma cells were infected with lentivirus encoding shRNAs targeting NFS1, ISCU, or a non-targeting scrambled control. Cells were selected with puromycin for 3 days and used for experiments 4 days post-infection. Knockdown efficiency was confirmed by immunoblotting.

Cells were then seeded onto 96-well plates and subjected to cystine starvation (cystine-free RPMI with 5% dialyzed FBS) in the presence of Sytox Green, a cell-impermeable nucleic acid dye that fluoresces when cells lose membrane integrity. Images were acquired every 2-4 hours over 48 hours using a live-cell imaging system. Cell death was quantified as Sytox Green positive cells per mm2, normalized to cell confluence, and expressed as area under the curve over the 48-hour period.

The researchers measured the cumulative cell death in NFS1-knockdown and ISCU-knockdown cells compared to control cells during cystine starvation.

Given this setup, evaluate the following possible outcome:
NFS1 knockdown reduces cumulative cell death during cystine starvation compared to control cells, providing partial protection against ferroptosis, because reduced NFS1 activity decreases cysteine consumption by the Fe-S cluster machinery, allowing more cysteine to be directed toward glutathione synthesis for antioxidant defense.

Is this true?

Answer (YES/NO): NO